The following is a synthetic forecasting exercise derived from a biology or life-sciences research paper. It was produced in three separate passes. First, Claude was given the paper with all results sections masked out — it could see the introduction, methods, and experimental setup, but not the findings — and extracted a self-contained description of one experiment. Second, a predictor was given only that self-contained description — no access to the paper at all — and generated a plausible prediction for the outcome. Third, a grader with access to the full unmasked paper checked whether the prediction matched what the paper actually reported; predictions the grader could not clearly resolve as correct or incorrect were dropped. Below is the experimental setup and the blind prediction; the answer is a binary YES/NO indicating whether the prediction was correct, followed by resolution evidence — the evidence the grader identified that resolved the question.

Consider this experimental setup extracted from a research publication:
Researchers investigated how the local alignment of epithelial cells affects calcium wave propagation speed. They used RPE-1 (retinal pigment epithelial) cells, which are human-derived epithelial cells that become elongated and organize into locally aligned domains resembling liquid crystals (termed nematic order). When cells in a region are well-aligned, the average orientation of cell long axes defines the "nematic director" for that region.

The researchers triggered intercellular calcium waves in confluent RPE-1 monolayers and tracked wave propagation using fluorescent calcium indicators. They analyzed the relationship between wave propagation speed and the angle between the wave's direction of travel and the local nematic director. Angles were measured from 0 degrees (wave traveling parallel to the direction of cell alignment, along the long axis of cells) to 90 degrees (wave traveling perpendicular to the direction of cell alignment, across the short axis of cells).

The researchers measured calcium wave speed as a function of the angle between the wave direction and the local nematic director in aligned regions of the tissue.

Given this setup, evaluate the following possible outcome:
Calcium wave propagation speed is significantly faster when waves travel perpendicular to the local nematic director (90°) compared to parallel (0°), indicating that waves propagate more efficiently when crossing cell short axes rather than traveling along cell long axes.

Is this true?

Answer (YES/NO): YES